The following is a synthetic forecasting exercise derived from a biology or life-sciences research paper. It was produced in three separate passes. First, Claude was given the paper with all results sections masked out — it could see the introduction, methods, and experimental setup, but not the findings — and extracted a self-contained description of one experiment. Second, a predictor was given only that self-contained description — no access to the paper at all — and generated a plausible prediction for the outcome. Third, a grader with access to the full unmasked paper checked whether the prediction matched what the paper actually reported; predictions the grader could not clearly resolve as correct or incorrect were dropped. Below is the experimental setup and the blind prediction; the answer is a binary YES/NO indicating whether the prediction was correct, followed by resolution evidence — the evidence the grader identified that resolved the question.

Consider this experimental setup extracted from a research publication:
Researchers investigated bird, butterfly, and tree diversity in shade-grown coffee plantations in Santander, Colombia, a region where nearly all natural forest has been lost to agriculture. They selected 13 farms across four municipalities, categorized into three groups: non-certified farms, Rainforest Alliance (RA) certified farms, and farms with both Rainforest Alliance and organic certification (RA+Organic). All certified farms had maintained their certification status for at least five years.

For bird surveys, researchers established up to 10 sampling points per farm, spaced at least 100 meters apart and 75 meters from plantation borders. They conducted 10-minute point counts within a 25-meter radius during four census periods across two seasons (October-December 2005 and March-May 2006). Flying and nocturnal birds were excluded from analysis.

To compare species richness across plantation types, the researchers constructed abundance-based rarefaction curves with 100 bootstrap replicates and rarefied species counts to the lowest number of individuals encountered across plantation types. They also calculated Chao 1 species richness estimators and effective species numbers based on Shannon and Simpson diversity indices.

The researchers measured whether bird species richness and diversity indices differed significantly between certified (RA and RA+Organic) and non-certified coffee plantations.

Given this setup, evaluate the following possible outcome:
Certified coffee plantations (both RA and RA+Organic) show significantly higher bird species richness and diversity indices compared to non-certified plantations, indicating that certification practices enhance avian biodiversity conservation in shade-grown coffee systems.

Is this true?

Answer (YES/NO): NO